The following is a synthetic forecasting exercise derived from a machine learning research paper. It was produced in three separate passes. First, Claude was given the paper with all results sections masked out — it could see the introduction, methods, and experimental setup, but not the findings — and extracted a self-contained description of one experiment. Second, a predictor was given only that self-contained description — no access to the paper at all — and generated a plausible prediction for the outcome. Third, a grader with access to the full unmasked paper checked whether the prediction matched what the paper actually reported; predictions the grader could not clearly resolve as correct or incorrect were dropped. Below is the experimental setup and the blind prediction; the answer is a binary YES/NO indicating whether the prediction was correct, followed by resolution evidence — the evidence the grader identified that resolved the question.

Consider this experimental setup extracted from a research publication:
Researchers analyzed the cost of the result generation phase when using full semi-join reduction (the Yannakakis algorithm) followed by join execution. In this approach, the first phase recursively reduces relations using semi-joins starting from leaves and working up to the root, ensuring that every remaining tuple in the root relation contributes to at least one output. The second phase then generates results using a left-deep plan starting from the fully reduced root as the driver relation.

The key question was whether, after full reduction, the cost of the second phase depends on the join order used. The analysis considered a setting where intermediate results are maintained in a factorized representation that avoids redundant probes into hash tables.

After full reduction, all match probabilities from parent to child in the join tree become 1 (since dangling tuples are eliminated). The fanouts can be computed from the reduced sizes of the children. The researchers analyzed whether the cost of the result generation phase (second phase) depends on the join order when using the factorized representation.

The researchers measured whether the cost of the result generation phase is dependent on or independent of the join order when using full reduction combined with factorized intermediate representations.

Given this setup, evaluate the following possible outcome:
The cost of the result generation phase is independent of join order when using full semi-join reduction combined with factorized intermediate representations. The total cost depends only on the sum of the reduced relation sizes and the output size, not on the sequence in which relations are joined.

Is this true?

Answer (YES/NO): YES